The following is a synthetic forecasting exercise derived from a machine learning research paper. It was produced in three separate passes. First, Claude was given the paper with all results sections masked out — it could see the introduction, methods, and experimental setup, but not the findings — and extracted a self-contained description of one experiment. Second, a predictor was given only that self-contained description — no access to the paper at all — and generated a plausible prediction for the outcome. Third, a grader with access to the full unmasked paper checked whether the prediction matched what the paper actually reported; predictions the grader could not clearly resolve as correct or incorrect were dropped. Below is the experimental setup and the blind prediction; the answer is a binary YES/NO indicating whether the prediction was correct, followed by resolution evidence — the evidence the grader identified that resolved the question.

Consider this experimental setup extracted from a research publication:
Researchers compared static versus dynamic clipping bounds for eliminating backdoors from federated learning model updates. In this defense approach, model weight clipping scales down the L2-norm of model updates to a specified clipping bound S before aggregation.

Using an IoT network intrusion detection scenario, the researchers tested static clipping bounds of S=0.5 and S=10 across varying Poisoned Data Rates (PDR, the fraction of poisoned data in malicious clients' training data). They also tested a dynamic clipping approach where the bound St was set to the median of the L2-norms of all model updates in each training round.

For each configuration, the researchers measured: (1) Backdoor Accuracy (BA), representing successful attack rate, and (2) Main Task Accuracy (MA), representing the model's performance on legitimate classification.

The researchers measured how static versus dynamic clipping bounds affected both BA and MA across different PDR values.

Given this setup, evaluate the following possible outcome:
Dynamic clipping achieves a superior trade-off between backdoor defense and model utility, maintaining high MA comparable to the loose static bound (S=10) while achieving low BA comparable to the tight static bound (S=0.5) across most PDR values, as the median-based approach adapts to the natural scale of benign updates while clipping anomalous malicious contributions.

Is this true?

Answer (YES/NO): YES